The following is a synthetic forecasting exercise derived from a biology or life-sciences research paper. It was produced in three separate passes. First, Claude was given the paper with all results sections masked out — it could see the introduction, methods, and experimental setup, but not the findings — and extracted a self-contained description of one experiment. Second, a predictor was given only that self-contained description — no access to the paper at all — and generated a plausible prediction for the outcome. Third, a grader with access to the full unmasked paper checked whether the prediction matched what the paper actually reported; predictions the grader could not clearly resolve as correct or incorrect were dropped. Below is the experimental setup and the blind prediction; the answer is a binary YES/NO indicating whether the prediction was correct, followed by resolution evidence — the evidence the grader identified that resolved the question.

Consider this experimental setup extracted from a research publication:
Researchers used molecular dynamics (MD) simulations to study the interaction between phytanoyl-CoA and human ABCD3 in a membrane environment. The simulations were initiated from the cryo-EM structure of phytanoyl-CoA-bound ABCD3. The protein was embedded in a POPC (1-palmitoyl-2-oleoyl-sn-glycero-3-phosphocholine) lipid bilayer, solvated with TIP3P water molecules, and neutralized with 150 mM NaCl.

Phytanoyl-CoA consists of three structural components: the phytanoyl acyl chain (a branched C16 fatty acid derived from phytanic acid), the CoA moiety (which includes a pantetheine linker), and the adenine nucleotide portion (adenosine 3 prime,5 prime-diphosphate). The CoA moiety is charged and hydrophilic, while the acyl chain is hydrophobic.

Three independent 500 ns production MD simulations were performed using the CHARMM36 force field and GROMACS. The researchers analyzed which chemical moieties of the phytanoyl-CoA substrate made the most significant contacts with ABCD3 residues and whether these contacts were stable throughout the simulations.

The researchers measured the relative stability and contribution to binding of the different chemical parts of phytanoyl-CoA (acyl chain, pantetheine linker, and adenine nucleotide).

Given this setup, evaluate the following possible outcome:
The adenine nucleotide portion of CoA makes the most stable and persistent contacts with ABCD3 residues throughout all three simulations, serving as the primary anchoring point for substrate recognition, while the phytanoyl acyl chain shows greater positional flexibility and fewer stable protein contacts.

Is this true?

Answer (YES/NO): NO